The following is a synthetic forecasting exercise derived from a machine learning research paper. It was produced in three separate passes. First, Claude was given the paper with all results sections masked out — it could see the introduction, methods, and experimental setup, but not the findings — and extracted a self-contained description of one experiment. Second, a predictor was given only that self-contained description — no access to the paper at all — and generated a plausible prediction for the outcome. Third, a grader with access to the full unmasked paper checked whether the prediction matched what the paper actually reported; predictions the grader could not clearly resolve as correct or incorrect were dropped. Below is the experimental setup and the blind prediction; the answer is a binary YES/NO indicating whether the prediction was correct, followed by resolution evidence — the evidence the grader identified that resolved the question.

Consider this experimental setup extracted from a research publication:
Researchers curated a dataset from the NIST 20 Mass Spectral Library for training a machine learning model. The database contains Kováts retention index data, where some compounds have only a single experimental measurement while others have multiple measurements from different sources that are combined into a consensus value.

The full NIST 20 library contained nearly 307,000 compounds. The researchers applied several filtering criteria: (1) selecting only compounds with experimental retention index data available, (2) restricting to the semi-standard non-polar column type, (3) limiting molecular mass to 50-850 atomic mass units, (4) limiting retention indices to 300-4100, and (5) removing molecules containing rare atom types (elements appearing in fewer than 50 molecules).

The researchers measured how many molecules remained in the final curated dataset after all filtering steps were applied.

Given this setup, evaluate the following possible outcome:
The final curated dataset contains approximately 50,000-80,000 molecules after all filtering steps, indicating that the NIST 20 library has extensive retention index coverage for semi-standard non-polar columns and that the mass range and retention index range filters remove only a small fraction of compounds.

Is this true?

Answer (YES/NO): NO